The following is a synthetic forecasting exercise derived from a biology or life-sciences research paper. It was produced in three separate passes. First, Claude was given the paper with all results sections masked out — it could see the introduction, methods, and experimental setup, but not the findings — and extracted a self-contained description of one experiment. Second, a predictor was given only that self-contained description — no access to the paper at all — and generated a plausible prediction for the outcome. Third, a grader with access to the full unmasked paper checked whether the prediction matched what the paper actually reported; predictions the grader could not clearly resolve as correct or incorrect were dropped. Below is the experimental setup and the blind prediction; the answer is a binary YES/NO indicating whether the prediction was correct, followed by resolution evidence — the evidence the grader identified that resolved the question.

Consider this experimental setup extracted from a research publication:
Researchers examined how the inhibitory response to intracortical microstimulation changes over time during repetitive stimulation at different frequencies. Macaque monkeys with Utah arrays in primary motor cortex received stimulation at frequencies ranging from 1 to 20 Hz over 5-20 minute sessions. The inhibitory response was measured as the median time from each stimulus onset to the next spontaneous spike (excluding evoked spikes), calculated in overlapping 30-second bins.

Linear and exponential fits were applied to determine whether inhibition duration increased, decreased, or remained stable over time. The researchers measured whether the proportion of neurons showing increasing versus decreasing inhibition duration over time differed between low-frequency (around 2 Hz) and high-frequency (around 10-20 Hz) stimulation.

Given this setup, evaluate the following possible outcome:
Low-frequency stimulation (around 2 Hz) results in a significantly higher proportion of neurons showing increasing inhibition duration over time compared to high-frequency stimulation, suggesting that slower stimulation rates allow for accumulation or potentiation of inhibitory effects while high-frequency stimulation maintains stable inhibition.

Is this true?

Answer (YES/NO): NO